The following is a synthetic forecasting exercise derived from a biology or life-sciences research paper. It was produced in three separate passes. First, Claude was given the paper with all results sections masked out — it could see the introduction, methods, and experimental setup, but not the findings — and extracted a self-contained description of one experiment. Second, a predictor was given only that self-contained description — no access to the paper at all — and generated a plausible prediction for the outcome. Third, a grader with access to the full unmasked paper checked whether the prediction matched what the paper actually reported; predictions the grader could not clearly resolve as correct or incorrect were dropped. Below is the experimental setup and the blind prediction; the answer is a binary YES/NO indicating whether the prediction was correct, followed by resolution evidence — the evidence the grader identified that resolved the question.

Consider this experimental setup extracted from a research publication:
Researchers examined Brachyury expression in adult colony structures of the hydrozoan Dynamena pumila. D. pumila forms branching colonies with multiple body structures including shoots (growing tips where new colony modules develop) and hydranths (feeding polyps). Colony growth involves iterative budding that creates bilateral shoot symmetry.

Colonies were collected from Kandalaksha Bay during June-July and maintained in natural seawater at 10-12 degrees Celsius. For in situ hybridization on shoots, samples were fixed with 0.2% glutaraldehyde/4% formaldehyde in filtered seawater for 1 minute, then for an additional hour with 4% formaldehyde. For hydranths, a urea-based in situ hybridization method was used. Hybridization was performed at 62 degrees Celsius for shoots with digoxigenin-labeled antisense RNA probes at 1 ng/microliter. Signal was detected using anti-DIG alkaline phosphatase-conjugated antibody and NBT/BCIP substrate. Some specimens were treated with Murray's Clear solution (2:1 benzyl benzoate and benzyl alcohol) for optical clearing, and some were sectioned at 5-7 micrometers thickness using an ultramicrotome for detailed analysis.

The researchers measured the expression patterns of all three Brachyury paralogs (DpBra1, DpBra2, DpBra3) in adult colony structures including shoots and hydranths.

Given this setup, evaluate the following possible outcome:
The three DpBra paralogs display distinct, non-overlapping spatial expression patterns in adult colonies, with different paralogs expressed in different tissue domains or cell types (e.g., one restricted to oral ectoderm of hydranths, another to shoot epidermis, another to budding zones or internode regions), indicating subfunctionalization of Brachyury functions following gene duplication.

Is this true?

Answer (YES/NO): NO